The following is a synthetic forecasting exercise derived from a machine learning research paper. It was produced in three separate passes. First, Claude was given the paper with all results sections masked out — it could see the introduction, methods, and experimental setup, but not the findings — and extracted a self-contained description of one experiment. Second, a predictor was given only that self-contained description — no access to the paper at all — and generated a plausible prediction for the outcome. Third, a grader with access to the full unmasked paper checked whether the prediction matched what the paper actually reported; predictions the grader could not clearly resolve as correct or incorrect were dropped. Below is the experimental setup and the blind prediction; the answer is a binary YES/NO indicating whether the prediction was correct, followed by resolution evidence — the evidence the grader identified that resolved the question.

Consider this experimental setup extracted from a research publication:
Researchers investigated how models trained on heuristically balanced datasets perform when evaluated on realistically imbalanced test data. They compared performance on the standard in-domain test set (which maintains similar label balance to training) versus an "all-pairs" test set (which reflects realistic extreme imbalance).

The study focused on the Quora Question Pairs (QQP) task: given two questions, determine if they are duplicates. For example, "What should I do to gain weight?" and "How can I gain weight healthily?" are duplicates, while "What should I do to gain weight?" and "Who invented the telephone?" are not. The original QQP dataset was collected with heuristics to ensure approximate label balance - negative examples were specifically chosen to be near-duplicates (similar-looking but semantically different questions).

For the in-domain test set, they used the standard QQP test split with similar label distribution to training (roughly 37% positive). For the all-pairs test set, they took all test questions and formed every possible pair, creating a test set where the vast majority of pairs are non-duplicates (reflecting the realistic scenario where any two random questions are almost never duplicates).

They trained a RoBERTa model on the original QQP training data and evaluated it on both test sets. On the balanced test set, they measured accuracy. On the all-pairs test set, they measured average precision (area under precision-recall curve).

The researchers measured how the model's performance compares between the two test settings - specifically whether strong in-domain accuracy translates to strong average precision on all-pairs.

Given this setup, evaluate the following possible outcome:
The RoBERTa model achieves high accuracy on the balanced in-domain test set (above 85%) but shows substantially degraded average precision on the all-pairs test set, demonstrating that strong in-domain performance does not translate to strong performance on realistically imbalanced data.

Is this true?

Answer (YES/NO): NO